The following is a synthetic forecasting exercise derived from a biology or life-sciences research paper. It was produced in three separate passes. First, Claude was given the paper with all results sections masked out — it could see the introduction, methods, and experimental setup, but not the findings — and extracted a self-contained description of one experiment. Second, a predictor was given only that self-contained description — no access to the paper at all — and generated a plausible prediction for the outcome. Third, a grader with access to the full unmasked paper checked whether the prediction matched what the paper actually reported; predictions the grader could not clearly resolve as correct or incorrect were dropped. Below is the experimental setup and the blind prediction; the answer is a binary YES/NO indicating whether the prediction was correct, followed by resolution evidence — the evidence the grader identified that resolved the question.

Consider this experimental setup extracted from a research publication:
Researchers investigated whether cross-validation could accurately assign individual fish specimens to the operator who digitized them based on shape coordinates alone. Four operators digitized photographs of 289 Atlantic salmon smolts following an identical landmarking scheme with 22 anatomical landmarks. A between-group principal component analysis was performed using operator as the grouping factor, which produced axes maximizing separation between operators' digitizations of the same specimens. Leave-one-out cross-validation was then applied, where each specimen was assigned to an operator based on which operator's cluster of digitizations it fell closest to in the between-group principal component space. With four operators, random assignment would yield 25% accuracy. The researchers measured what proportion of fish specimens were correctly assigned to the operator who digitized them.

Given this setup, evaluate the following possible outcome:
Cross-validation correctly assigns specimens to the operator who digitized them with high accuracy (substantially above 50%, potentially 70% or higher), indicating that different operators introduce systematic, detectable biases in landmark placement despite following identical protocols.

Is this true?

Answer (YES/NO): YES